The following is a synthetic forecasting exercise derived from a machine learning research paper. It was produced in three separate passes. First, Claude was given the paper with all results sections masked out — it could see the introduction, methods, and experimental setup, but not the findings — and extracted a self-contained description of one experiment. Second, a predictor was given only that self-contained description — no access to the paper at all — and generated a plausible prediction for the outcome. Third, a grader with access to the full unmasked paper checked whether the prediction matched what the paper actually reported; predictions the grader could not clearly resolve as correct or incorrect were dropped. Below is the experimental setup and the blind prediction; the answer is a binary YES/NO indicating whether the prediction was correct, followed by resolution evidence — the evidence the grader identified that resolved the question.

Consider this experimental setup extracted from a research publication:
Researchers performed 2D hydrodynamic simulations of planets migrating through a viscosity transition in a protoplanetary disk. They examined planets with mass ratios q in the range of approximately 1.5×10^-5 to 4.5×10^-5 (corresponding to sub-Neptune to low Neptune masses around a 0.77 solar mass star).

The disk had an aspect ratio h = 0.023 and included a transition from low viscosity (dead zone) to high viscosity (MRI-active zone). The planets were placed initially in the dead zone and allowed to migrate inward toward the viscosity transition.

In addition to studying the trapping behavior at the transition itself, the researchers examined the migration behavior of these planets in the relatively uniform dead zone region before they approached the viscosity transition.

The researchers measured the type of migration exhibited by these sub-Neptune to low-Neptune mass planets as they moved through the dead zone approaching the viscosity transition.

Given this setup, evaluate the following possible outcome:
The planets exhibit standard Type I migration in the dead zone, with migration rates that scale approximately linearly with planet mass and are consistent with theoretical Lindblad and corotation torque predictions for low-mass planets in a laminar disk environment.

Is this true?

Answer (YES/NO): NO